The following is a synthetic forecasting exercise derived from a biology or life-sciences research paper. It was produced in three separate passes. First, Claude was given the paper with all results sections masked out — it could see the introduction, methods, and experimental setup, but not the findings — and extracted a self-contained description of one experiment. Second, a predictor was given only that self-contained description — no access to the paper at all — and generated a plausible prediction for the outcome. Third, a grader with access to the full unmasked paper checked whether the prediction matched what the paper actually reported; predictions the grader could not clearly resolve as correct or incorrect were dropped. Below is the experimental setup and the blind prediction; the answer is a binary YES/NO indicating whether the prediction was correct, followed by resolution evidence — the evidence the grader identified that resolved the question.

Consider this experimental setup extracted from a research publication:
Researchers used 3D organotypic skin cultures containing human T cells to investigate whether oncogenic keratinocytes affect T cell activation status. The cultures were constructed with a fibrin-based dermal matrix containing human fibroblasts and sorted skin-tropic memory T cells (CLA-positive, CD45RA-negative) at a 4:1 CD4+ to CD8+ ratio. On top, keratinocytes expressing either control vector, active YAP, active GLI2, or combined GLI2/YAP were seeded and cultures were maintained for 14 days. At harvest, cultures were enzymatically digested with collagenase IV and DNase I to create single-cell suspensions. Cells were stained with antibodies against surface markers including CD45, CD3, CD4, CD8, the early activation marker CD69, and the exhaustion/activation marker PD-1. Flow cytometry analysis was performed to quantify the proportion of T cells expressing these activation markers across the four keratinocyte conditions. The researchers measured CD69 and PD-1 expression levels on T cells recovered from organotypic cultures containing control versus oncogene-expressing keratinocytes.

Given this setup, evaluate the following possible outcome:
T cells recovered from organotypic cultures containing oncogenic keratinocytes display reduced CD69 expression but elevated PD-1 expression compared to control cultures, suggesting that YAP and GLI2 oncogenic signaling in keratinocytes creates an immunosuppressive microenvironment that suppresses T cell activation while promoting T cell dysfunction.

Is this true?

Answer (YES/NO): NO